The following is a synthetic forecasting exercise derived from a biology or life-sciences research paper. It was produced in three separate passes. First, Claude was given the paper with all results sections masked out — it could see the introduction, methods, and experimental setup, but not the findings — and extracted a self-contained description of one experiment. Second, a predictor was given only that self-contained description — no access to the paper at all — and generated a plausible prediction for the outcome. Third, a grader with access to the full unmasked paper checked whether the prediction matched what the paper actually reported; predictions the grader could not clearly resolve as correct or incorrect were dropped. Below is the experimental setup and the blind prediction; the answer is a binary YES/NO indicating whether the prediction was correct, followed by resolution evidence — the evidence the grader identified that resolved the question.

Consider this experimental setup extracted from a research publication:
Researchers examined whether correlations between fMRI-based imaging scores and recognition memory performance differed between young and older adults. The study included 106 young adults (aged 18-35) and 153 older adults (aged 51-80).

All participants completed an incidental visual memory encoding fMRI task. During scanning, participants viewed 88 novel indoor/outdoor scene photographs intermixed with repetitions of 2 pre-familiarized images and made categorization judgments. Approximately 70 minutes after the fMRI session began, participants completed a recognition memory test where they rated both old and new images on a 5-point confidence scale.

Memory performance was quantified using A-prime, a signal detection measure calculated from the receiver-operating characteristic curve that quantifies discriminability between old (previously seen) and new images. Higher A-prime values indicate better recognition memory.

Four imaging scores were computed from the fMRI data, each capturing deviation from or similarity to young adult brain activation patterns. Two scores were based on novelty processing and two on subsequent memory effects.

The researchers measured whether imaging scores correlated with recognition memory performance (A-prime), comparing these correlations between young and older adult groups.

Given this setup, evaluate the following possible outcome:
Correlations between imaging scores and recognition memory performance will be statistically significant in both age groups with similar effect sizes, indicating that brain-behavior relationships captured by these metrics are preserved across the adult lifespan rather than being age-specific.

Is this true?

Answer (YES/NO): NO